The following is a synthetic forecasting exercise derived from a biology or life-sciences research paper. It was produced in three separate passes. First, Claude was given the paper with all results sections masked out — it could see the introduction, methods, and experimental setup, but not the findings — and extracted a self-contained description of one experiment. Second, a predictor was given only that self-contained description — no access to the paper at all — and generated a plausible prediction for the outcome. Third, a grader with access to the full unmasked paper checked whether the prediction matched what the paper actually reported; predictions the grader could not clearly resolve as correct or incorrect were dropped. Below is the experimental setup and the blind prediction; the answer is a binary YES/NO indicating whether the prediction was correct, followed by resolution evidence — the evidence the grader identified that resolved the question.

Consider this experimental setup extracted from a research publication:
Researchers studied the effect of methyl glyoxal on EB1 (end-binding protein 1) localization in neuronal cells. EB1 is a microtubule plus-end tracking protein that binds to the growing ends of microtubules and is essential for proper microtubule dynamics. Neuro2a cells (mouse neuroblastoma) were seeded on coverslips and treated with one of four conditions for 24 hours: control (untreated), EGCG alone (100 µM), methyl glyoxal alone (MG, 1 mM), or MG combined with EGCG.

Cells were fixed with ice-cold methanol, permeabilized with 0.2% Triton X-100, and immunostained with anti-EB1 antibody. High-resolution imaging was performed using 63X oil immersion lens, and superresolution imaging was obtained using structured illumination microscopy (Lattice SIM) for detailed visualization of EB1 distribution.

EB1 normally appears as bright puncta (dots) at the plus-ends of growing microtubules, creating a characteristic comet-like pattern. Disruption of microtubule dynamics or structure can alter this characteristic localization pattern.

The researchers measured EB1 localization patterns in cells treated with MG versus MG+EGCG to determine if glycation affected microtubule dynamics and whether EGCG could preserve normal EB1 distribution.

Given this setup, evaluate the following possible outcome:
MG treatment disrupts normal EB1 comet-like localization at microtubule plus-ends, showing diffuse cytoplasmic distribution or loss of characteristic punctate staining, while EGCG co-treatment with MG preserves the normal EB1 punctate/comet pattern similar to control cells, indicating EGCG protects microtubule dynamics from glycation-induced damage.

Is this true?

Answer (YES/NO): YES